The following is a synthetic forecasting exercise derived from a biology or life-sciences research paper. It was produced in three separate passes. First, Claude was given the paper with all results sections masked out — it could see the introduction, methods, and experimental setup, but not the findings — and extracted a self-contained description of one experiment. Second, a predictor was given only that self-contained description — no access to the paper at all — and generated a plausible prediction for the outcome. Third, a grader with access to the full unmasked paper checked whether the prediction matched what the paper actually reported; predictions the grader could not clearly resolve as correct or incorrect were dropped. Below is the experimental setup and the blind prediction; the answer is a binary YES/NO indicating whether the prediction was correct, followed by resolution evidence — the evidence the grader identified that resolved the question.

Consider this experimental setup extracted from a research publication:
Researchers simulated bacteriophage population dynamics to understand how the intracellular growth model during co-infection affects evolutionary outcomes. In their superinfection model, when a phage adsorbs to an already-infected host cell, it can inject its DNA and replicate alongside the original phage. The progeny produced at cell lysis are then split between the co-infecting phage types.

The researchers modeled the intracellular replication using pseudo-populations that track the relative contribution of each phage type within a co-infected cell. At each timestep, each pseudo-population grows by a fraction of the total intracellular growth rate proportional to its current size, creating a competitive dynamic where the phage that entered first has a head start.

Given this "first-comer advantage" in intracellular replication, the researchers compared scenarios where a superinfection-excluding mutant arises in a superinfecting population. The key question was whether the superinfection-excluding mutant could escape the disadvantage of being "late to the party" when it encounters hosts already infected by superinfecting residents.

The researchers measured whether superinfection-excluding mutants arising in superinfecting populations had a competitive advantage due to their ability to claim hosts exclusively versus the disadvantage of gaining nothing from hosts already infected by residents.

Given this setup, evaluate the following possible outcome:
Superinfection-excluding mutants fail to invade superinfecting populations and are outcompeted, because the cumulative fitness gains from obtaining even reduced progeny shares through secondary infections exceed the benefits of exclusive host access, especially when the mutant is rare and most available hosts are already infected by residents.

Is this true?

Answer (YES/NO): NO